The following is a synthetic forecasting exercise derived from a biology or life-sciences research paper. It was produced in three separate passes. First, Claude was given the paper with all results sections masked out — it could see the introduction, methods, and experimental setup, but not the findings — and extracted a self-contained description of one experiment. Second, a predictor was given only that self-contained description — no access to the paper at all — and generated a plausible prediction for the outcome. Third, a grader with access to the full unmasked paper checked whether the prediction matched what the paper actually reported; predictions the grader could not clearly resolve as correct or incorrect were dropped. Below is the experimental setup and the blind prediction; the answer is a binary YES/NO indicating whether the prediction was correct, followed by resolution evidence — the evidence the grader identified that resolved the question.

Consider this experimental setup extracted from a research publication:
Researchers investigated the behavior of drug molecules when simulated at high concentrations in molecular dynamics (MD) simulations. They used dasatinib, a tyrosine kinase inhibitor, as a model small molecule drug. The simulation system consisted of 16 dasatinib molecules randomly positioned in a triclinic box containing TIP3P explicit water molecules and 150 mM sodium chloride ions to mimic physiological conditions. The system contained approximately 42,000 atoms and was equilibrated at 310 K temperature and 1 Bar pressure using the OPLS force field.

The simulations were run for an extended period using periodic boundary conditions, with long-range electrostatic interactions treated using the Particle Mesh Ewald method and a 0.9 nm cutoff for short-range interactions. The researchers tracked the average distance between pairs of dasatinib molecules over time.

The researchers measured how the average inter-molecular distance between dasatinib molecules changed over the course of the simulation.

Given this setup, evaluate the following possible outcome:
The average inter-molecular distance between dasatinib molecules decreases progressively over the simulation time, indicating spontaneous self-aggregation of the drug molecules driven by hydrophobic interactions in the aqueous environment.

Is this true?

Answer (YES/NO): YES